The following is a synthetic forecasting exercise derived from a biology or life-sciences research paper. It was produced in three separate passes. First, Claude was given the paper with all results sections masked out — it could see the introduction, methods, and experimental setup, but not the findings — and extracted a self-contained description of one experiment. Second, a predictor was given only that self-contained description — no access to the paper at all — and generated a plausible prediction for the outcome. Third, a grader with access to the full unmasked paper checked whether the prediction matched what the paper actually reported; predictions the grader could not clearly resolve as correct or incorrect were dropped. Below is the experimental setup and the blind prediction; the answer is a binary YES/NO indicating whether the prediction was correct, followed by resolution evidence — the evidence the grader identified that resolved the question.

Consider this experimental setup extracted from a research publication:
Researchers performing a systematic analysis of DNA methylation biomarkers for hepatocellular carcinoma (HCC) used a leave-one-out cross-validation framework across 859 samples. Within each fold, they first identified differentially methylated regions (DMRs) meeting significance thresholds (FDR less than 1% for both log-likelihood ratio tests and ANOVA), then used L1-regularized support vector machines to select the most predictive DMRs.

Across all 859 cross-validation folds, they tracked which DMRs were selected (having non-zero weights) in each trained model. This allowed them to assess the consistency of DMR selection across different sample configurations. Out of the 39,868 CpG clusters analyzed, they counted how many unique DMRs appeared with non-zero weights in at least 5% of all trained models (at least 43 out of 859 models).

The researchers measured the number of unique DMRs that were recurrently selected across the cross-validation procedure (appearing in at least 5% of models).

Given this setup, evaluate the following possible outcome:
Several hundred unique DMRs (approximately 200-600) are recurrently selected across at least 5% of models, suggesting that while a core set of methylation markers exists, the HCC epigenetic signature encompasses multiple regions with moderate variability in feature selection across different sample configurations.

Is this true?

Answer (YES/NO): NO